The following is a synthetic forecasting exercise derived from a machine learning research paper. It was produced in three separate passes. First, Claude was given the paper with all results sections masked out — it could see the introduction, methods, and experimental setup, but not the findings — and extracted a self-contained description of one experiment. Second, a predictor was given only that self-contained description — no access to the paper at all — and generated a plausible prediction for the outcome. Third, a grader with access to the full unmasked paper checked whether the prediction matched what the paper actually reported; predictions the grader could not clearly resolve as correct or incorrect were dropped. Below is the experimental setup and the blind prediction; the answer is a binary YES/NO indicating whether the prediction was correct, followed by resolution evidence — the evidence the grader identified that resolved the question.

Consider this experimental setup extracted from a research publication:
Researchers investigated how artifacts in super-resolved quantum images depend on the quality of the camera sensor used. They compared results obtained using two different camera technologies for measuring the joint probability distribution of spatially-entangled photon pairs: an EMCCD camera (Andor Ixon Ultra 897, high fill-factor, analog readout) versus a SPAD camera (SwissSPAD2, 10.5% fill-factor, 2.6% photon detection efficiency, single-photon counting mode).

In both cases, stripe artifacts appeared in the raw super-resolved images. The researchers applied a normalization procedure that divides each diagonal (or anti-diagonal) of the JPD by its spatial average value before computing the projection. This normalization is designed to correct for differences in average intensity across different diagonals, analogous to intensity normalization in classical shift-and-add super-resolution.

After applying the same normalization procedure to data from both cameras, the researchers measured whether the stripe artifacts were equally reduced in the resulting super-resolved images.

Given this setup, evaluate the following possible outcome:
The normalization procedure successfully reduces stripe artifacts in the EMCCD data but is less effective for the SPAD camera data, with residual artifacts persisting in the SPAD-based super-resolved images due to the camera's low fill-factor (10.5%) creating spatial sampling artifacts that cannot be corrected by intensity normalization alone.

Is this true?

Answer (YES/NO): YES